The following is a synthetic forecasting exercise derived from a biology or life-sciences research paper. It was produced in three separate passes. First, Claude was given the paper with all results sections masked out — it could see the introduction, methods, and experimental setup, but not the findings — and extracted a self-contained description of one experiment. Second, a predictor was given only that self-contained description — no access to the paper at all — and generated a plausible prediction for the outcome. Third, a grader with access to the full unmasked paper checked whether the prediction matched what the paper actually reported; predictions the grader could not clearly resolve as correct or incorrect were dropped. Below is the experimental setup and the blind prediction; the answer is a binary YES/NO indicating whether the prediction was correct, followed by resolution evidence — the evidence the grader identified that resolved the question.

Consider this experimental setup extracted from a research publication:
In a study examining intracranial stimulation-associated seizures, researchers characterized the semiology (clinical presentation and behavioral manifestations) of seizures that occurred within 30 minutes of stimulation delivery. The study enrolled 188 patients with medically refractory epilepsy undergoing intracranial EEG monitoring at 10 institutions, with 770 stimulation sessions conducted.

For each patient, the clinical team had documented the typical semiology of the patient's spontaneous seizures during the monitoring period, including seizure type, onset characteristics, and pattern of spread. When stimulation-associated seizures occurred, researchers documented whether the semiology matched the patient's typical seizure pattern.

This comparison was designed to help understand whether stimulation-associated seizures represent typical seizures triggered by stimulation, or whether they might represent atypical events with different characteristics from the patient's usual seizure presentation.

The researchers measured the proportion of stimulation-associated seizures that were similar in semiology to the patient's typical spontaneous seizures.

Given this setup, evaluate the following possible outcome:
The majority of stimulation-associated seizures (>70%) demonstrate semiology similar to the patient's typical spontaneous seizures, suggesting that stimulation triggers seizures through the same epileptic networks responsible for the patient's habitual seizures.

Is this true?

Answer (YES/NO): NO